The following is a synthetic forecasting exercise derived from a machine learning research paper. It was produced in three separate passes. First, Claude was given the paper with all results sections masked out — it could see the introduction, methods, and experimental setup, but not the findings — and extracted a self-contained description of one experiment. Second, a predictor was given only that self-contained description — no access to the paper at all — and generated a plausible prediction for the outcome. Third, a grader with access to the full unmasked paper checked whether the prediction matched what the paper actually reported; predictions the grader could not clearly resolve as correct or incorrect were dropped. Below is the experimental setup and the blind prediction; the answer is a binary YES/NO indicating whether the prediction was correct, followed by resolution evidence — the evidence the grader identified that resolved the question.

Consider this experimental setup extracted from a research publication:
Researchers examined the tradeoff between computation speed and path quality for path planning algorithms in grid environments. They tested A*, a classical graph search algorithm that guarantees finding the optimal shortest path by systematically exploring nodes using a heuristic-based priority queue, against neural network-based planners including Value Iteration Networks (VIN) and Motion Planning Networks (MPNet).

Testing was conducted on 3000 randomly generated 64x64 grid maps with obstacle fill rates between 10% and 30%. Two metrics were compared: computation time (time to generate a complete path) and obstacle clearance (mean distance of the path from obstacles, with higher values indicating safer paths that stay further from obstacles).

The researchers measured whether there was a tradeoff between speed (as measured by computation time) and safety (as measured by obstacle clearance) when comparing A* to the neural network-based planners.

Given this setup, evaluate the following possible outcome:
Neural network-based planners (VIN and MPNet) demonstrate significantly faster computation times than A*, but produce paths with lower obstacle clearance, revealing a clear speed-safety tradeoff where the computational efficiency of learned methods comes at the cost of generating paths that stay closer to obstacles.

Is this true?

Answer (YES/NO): NO